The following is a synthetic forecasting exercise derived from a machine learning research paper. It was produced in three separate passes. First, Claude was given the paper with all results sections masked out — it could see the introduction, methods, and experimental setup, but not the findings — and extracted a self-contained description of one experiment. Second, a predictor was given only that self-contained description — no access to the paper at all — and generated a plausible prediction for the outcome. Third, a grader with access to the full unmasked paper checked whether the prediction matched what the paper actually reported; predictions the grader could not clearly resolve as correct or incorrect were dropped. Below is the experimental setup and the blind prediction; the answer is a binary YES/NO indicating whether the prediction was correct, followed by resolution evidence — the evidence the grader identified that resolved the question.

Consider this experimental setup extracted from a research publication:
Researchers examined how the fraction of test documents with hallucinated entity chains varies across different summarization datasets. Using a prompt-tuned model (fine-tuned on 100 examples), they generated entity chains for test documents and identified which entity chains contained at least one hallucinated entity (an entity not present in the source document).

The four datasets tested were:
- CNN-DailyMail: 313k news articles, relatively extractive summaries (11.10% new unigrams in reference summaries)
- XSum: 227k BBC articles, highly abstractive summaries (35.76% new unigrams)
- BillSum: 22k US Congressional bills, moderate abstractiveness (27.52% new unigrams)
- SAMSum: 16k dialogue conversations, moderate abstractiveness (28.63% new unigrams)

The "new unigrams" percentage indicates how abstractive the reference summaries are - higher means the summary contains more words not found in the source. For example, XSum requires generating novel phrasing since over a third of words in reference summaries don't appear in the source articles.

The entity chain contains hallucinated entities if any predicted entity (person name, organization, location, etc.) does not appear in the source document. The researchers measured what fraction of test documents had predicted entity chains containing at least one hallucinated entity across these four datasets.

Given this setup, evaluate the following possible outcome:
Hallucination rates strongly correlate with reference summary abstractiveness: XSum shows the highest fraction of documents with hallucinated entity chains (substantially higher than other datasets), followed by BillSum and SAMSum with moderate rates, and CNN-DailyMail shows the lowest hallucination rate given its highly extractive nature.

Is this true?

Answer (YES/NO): NO